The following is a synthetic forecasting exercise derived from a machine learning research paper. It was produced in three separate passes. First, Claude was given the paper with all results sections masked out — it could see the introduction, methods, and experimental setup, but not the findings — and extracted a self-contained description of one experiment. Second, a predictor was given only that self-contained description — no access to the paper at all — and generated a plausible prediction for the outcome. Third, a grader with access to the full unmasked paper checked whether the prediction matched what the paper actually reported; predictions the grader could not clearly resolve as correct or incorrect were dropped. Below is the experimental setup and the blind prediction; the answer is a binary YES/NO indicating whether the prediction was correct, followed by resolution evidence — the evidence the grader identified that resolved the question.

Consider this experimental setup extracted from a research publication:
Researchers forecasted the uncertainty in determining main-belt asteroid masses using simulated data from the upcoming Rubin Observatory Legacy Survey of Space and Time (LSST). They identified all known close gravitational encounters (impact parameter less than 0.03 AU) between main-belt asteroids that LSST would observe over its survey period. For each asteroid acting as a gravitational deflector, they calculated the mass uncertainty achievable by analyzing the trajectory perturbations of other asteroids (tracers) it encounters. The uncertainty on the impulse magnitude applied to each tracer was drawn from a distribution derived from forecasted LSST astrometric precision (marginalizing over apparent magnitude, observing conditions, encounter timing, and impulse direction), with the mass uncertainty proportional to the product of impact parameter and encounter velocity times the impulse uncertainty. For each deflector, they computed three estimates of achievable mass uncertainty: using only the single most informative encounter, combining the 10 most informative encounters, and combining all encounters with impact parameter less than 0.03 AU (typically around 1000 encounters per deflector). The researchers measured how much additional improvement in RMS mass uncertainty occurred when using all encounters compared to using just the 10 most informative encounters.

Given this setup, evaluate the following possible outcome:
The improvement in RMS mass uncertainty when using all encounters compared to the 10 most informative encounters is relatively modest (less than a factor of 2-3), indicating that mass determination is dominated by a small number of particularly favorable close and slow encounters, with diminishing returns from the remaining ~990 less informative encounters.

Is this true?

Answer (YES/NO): YES